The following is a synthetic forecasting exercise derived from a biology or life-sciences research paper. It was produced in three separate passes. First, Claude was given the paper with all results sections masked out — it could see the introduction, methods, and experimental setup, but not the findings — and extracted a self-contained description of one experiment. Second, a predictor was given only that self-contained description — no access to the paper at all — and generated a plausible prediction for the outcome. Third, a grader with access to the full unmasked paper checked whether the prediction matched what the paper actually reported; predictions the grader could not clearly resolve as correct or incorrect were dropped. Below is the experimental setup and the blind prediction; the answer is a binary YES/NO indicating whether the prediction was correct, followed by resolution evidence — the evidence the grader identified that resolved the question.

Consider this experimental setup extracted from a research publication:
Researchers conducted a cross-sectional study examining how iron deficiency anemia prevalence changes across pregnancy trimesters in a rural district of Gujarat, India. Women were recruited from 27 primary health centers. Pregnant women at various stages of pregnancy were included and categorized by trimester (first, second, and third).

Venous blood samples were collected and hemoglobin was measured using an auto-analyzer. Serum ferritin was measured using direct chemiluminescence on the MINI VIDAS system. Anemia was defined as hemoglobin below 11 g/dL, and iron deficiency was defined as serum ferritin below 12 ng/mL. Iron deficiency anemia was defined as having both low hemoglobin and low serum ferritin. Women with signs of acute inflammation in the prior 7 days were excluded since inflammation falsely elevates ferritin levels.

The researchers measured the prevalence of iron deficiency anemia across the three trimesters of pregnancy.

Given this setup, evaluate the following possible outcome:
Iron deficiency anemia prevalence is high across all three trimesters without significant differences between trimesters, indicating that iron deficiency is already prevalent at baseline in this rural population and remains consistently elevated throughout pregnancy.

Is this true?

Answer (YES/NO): NO